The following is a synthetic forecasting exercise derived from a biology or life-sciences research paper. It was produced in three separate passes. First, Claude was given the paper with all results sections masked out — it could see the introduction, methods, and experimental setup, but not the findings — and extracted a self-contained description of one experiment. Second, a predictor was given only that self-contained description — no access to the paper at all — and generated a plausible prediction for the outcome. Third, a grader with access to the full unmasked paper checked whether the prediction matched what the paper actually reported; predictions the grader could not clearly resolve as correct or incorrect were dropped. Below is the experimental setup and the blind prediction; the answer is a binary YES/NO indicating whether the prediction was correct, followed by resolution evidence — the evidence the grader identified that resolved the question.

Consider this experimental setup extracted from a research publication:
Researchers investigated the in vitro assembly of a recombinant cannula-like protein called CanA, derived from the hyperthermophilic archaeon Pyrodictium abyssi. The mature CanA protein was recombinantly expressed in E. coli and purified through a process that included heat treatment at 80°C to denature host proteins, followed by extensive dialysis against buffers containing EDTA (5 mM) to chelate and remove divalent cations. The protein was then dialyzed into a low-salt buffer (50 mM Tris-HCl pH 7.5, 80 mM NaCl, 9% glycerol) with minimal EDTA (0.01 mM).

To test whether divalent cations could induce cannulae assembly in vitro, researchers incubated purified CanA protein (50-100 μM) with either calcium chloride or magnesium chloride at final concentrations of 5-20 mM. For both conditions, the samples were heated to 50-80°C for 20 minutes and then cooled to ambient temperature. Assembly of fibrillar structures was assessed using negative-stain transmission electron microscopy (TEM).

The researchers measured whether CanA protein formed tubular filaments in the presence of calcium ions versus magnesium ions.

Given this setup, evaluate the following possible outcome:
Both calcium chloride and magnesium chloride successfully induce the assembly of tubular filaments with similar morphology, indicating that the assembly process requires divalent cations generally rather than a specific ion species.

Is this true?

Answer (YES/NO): NO